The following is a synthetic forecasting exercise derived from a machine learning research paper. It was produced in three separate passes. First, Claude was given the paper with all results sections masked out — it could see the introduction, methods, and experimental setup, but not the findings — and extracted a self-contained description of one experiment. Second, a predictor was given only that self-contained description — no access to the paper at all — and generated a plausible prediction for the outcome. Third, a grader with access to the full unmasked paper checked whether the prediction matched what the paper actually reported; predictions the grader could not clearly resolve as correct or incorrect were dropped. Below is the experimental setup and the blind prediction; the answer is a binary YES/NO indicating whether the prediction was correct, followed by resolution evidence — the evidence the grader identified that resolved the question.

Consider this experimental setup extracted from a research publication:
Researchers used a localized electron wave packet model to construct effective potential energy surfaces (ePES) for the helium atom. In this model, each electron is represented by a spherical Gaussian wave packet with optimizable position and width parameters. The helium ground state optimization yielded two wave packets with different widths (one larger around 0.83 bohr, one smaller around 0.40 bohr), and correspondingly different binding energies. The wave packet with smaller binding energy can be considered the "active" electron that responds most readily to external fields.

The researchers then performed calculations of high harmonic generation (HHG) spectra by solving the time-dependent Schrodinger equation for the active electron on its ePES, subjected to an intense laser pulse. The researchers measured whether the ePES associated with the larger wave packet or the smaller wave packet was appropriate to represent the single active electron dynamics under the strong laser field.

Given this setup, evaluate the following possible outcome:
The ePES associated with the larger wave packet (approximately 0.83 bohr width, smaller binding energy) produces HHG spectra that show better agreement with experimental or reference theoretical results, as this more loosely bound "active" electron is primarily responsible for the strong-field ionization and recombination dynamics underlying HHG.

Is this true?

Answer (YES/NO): YES